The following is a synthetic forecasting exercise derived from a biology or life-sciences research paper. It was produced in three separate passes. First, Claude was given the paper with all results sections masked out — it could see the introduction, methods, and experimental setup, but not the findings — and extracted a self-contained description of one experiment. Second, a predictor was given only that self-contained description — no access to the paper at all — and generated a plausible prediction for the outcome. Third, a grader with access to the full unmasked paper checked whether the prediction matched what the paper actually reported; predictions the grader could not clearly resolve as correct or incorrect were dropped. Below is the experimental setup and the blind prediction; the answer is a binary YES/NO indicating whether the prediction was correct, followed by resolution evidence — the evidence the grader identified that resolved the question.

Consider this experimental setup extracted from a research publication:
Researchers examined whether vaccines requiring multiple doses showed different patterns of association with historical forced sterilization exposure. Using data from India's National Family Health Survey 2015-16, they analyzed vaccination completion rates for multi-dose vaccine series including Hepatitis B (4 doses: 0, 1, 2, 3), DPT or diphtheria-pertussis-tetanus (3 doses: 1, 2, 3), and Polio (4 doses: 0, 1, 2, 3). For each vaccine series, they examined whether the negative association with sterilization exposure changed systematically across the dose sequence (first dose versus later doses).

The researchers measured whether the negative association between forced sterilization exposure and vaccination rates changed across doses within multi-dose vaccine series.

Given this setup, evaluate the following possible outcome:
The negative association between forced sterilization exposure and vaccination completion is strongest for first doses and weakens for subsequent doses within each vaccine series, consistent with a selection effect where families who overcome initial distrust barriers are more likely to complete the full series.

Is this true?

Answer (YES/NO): NO